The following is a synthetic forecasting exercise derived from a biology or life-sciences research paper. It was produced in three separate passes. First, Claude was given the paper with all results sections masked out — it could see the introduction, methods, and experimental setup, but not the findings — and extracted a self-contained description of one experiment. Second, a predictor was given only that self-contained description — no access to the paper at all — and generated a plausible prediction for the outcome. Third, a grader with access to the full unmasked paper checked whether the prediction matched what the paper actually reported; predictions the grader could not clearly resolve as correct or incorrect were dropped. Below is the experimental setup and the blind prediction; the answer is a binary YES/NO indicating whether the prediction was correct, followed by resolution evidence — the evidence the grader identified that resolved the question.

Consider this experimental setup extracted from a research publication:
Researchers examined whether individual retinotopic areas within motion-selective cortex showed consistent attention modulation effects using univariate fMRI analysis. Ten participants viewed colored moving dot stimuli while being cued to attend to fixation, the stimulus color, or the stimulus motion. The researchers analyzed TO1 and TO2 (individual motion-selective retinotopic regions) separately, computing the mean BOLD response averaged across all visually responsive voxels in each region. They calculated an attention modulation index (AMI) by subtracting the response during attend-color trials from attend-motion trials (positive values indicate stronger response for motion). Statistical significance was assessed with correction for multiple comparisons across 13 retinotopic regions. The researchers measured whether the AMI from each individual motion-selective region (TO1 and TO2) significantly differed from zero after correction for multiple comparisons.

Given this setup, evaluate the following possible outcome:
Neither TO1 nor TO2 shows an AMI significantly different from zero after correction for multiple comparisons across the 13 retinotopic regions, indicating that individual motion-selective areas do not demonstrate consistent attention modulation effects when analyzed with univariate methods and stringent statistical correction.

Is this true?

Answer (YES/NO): YES